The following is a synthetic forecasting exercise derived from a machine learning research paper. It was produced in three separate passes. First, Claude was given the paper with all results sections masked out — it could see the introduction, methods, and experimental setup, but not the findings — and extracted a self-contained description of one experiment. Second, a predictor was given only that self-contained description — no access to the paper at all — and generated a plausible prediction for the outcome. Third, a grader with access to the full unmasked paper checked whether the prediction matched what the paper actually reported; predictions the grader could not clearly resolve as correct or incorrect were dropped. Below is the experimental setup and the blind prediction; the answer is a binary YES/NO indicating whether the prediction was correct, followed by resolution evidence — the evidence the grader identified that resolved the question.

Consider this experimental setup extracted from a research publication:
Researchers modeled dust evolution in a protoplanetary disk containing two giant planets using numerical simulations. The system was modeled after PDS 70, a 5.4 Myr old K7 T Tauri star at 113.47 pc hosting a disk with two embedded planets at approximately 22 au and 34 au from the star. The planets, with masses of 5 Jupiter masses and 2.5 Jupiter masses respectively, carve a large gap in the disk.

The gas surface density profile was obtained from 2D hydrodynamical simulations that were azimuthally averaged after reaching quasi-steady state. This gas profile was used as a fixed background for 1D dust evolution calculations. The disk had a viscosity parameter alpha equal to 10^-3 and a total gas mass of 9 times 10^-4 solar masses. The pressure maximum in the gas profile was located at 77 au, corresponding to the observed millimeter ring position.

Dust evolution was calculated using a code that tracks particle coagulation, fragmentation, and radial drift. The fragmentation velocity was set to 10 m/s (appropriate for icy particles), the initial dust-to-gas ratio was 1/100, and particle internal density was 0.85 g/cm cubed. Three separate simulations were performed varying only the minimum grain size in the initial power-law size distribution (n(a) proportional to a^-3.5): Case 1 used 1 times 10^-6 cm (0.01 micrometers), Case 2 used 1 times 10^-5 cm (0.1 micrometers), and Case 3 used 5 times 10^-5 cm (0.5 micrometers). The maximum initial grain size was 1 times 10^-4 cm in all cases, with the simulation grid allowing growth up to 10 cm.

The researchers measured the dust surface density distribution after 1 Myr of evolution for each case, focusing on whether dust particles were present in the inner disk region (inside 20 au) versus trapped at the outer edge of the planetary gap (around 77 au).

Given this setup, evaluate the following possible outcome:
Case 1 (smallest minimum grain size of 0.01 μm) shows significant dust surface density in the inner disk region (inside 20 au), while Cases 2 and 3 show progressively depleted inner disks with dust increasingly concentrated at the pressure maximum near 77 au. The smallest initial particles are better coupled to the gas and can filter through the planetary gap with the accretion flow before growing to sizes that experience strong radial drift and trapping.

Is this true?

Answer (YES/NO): YES